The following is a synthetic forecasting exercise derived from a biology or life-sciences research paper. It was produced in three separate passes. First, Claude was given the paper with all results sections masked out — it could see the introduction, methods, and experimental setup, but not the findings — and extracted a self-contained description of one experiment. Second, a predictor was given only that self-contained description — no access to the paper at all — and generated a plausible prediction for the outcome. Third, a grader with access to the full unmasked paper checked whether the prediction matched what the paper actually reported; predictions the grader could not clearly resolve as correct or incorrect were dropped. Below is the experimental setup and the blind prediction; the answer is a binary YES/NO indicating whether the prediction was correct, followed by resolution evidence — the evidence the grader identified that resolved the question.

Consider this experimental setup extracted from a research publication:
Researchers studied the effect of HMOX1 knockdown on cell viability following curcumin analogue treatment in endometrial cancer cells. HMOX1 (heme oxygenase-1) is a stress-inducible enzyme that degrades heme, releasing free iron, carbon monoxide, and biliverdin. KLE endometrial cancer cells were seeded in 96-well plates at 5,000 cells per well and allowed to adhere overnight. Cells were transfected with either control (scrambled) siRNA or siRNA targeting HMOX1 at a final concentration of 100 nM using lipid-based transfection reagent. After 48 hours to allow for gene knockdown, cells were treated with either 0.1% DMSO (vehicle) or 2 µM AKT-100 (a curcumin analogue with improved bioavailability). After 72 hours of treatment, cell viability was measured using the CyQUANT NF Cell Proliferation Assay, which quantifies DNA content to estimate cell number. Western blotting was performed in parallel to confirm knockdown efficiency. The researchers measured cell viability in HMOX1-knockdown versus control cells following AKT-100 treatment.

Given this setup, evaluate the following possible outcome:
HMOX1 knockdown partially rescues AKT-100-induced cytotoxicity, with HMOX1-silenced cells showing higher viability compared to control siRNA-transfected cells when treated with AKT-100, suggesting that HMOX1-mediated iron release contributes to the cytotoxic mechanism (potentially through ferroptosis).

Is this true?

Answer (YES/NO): YES